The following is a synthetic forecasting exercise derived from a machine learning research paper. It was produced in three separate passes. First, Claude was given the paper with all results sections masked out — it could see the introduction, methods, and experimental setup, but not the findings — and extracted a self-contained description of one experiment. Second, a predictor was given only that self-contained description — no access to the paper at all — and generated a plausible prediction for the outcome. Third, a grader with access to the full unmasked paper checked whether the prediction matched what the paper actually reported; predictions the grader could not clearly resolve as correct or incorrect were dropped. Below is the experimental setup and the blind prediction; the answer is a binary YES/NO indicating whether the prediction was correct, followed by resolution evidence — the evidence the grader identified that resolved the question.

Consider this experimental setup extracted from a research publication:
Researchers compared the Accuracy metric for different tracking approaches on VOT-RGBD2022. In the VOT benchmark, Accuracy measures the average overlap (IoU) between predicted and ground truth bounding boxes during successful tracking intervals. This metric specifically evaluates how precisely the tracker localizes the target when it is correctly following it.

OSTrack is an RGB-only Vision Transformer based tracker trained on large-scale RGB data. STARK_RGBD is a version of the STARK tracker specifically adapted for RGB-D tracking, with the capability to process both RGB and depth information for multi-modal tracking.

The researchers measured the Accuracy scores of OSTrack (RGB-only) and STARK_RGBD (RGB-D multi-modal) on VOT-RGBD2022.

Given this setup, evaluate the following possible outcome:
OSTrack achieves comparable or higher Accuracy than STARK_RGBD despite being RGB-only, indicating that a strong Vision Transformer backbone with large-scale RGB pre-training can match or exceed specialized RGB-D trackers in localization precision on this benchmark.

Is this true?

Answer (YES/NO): YES